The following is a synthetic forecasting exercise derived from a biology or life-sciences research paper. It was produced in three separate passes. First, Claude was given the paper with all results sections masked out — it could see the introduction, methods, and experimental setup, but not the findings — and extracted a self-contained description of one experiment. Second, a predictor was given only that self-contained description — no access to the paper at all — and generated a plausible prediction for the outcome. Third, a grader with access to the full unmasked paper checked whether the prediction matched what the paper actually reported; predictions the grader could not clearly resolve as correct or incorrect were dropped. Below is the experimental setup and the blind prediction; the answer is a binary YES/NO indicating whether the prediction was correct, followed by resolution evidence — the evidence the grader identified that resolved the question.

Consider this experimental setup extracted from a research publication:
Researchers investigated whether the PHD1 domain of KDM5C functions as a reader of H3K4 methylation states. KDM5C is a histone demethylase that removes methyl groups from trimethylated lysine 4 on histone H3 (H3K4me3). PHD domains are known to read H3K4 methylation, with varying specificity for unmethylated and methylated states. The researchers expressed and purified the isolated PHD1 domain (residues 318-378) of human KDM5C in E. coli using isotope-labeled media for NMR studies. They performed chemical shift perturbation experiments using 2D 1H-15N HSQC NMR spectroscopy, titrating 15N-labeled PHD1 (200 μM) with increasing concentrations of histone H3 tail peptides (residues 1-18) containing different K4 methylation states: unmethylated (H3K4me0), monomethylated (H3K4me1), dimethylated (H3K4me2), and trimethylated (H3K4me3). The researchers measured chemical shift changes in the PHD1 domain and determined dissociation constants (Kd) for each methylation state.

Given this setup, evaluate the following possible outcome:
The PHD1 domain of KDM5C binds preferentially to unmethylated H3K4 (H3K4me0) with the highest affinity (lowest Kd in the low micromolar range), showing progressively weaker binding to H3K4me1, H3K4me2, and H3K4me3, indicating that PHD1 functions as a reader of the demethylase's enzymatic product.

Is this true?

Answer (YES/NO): NO